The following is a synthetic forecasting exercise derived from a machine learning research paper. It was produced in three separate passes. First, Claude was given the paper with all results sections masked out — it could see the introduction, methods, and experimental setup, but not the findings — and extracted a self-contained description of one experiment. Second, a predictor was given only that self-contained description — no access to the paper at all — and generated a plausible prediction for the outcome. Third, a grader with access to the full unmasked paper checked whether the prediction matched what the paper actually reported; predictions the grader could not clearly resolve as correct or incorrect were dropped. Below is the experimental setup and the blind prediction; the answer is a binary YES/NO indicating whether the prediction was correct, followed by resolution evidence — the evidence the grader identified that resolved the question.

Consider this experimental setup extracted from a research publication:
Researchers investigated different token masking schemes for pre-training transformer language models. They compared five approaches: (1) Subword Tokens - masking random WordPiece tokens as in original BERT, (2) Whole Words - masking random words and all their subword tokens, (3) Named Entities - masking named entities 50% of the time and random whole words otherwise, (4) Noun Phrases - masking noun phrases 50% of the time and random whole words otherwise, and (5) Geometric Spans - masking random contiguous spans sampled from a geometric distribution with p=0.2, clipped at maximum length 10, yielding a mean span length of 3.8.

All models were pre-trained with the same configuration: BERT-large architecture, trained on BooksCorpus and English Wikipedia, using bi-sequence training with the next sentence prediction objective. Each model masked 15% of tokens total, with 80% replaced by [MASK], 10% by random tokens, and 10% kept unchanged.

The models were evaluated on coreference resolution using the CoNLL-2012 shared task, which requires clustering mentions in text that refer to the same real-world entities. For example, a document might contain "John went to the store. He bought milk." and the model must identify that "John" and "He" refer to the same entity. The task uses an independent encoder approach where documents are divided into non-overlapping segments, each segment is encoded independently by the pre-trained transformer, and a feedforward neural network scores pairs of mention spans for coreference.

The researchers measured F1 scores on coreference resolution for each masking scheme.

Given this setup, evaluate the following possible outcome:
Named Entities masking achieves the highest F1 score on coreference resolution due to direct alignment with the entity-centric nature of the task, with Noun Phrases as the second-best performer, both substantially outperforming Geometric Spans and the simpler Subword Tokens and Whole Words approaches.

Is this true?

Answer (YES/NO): NO